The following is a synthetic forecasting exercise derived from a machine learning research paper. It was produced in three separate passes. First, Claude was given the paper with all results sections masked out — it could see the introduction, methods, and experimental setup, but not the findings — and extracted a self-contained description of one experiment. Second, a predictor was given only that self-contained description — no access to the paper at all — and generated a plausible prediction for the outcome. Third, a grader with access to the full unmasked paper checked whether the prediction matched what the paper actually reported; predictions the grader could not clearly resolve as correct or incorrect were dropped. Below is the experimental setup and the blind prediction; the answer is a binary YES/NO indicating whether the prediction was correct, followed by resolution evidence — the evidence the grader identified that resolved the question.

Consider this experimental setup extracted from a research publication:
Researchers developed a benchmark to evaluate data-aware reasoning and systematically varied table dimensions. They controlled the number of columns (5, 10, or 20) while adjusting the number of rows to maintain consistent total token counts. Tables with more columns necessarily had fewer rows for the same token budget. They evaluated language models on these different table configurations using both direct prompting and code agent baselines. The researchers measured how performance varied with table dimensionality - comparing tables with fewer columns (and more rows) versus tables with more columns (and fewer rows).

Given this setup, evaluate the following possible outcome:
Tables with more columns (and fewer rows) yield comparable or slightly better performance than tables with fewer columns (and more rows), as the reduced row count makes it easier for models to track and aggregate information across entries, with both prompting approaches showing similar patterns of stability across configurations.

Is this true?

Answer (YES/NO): NO